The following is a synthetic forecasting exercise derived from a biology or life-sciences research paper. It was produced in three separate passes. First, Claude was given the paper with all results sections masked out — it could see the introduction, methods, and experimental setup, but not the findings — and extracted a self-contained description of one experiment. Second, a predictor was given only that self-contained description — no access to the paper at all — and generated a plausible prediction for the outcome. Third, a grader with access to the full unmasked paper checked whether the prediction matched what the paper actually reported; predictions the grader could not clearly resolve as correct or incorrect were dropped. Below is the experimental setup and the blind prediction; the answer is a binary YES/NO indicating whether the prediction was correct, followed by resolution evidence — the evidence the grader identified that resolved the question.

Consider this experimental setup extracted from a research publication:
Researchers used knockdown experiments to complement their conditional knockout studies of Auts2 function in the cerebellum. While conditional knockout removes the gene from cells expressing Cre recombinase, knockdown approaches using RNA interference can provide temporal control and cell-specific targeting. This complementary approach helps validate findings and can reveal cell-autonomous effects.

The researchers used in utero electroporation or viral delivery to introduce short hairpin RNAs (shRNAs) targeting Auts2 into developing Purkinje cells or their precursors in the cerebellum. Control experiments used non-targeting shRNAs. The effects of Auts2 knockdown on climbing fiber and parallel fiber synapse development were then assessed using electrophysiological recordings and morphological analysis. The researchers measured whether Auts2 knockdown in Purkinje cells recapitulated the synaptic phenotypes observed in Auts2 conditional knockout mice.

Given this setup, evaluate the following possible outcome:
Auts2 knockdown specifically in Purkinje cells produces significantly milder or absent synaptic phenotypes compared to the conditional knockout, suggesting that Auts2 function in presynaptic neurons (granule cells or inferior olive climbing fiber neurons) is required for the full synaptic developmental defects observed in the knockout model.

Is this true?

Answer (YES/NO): NO